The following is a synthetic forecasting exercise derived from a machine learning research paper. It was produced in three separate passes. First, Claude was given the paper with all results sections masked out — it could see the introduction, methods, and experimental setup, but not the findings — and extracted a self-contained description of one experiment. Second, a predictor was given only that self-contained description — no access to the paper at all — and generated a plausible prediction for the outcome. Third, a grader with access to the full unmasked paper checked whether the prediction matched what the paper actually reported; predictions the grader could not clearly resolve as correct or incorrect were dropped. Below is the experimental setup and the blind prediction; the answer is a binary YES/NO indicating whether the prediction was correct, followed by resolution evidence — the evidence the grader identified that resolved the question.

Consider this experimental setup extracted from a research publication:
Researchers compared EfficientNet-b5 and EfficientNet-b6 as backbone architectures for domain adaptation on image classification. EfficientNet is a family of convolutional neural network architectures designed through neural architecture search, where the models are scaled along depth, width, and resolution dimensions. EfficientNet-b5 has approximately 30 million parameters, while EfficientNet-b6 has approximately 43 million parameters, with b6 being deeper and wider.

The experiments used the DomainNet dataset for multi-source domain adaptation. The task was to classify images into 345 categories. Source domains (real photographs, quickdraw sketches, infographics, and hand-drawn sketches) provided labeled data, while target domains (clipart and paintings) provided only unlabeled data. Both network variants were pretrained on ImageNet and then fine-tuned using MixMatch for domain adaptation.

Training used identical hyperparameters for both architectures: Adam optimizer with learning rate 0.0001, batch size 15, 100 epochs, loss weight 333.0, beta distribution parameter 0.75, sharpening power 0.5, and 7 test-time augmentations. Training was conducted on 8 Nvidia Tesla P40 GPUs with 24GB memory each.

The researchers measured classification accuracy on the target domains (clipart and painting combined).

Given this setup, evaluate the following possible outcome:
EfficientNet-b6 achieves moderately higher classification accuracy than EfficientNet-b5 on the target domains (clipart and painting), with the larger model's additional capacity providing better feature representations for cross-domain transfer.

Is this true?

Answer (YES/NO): NO